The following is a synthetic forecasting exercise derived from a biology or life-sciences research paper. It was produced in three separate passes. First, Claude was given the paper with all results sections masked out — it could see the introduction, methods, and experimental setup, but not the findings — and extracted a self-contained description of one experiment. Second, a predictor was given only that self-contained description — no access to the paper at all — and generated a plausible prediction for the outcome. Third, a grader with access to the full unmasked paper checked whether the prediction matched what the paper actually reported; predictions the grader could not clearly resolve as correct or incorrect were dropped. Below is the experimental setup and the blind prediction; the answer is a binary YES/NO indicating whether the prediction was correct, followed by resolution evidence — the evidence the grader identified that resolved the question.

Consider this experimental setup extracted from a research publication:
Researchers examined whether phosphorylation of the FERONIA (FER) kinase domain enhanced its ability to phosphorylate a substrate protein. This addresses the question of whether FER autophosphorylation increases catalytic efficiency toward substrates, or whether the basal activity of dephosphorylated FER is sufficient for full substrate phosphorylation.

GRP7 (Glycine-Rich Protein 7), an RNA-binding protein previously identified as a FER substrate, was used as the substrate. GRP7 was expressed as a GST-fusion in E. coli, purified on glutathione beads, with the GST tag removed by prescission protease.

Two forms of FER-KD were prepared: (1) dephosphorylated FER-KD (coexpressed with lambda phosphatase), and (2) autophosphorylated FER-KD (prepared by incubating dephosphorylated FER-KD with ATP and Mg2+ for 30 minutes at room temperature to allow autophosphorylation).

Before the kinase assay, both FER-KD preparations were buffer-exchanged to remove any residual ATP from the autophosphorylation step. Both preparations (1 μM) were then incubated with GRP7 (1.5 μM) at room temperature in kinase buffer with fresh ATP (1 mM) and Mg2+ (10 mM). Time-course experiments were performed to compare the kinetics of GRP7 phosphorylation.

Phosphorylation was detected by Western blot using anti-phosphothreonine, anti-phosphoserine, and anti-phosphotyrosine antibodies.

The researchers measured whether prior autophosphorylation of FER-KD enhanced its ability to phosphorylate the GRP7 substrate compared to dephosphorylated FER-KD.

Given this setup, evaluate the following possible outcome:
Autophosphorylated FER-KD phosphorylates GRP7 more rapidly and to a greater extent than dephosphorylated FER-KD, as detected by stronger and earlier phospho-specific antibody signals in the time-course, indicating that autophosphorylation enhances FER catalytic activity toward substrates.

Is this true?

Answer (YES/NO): YES